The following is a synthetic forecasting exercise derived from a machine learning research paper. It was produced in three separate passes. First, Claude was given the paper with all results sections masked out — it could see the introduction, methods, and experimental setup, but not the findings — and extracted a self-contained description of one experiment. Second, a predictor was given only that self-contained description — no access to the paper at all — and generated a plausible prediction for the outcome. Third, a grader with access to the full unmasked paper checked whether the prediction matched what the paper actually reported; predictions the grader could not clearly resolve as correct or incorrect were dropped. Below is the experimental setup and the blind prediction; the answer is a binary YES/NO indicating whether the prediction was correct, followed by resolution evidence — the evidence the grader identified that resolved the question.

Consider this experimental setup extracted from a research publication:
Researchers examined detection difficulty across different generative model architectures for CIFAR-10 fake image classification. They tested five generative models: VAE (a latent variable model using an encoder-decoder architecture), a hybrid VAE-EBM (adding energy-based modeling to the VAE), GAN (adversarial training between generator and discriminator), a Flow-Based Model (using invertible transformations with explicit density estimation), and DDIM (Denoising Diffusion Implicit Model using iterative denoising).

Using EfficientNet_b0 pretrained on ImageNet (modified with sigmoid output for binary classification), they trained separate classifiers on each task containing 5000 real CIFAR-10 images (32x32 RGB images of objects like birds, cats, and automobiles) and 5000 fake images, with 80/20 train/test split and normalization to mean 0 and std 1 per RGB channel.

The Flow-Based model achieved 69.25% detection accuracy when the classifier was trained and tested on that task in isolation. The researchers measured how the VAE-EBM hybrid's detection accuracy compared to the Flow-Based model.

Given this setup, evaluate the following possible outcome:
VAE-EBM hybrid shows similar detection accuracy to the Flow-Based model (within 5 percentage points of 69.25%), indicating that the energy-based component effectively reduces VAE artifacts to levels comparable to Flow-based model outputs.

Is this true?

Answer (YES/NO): NO